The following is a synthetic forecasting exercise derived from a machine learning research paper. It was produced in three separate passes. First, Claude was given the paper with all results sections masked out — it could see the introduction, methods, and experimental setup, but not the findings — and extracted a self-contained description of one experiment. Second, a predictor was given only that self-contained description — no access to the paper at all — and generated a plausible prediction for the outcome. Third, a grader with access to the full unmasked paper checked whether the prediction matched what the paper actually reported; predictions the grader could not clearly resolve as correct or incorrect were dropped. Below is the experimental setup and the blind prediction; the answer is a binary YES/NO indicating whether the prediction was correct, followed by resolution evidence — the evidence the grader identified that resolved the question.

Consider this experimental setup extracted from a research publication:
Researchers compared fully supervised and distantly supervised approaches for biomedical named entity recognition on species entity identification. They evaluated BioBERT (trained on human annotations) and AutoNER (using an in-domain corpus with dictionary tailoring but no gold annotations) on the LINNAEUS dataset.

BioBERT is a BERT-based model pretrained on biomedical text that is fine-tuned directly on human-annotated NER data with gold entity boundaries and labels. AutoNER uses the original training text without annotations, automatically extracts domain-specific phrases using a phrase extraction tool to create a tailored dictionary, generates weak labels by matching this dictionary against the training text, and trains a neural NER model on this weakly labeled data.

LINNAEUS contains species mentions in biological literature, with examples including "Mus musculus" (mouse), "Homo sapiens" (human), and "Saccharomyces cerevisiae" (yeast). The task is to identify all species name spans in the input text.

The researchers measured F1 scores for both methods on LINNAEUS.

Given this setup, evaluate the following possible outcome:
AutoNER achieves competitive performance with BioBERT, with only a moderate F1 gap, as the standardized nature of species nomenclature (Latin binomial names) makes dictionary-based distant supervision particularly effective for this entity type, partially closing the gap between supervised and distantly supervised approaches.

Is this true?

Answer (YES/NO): NO